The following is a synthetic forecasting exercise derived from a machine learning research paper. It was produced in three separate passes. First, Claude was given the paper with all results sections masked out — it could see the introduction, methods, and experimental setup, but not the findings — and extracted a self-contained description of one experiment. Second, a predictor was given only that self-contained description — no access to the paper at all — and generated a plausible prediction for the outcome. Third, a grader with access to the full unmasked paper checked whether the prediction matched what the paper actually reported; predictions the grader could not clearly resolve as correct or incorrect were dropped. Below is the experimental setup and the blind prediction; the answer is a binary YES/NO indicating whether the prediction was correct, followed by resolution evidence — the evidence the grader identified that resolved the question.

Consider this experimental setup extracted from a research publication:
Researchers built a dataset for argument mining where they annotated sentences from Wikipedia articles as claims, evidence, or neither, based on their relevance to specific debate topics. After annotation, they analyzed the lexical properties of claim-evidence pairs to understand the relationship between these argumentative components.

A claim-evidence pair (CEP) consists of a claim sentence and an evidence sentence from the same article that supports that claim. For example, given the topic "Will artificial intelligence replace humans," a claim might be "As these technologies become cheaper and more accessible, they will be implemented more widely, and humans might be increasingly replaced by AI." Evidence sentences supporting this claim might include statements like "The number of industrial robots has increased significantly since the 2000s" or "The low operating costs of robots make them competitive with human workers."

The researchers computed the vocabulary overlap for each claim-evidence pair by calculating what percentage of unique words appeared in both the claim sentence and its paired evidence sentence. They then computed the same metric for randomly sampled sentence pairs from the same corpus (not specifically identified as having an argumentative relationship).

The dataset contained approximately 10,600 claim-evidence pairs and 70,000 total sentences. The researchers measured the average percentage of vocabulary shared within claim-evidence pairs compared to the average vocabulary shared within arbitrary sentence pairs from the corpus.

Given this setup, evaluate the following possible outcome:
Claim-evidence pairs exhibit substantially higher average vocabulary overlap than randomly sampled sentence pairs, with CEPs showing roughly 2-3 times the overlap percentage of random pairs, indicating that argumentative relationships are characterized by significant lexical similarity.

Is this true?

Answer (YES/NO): YES